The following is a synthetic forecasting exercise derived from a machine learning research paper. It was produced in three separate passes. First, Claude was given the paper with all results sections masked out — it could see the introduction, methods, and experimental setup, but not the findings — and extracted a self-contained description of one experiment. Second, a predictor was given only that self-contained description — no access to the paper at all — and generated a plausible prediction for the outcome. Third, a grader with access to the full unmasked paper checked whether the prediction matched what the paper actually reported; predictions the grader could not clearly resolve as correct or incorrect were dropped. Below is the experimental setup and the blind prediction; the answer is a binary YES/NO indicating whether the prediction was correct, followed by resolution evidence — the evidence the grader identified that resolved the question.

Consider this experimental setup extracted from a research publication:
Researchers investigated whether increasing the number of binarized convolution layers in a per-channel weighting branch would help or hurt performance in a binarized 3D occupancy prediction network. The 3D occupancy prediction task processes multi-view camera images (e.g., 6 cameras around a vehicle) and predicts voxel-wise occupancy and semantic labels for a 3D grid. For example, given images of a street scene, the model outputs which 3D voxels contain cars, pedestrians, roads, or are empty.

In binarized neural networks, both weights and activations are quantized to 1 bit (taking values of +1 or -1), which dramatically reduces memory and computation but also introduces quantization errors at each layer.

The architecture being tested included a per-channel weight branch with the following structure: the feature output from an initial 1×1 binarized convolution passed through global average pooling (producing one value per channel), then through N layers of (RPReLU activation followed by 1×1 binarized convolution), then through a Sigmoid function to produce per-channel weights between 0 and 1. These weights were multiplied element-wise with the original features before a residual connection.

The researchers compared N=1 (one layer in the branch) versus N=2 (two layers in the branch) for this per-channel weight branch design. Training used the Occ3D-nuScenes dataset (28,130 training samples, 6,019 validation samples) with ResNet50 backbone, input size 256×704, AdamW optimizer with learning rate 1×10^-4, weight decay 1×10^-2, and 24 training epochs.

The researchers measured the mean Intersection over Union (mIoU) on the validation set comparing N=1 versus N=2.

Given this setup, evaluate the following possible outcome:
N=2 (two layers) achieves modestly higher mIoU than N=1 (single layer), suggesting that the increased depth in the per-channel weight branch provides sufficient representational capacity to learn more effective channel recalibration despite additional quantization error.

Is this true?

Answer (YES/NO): YES